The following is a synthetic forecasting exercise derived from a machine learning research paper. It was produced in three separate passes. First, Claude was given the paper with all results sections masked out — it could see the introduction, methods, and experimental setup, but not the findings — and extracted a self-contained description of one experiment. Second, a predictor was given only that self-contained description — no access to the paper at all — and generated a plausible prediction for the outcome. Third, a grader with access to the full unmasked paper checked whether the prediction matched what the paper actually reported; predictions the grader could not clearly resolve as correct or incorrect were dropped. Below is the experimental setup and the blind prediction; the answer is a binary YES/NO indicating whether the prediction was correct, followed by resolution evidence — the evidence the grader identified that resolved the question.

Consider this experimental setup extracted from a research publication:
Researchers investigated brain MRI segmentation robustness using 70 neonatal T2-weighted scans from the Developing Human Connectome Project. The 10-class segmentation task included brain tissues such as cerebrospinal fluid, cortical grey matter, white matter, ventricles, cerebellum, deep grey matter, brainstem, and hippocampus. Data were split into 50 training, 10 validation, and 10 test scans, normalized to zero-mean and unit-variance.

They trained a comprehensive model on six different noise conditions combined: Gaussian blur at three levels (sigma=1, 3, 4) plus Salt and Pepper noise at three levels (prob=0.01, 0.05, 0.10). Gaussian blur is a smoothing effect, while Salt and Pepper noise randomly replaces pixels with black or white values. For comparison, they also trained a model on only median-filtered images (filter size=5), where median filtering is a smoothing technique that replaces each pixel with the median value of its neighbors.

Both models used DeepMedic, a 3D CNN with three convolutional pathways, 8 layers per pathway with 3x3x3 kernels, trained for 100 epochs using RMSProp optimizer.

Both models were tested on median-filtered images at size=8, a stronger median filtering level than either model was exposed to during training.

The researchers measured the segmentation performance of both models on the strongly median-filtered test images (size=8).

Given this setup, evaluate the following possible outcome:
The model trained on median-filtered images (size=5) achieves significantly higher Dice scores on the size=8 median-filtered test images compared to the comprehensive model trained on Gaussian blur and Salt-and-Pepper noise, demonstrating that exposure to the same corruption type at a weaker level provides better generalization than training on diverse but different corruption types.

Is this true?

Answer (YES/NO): NO